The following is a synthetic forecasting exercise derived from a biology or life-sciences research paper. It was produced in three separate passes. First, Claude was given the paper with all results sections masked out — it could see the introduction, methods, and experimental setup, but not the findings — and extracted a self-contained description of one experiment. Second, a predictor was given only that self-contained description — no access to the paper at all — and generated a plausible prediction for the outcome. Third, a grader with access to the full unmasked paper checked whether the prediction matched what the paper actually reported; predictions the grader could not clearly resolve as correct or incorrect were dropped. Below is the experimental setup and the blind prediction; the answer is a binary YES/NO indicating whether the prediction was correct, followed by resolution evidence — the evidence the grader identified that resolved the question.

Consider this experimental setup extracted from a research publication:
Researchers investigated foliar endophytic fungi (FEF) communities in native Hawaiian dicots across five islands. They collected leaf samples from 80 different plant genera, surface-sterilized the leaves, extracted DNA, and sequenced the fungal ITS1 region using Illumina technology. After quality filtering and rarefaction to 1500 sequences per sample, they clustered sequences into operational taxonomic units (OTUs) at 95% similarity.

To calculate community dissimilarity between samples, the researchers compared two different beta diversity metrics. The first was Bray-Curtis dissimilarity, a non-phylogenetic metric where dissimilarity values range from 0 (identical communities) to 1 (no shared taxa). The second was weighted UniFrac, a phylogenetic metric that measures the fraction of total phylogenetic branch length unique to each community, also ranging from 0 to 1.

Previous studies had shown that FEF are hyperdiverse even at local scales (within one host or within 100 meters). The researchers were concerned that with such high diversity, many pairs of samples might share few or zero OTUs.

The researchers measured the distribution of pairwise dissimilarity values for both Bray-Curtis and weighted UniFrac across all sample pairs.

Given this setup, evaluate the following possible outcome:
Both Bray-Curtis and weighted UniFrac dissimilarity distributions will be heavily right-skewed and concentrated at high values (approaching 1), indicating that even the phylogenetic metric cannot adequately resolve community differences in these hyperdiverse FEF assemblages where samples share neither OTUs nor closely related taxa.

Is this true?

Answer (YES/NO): NO